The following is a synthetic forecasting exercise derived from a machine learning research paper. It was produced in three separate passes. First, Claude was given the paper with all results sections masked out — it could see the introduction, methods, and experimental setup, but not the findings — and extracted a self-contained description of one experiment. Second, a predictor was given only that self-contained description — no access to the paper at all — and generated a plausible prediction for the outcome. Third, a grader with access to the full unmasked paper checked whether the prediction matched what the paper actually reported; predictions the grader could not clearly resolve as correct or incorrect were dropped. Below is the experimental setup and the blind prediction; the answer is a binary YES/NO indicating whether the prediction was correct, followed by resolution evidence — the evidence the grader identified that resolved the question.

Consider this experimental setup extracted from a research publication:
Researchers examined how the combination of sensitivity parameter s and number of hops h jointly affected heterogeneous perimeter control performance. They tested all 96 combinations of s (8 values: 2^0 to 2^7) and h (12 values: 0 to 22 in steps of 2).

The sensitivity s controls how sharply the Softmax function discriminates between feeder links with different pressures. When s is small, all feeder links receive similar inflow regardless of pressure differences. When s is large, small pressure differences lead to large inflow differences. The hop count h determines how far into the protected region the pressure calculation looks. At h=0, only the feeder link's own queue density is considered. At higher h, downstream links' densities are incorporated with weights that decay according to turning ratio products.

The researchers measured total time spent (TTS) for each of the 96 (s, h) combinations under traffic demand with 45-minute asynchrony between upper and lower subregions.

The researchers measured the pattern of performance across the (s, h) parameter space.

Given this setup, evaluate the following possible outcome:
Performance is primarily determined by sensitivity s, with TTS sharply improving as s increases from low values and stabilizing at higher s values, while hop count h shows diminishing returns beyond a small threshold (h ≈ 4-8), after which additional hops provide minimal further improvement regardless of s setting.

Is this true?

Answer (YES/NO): NO